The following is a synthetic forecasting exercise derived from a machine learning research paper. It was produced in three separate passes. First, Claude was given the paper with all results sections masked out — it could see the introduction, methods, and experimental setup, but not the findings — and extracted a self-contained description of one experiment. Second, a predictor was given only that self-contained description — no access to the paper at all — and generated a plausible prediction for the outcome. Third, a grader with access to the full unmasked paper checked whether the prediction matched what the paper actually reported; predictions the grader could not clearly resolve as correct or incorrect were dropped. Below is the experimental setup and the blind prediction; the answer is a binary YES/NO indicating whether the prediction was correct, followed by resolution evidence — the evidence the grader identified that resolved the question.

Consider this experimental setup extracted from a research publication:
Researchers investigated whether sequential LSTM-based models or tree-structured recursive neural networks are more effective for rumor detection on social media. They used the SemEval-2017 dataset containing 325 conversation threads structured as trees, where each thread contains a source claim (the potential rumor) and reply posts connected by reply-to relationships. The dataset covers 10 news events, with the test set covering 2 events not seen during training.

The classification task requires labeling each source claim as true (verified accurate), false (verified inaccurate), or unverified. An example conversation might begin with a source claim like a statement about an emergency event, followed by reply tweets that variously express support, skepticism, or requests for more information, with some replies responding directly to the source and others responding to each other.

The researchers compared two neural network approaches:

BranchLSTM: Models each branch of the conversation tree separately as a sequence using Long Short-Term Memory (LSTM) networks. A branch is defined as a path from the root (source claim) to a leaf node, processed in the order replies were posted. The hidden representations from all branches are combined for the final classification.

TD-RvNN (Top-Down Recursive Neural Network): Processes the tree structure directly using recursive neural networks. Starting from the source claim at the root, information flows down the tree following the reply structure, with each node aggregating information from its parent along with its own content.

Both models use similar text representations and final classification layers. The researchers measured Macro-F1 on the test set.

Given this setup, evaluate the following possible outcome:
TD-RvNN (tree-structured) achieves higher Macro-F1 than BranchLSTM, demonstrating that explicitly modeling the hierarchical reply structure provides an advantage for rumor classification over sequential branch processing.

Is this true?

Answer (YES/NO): YES